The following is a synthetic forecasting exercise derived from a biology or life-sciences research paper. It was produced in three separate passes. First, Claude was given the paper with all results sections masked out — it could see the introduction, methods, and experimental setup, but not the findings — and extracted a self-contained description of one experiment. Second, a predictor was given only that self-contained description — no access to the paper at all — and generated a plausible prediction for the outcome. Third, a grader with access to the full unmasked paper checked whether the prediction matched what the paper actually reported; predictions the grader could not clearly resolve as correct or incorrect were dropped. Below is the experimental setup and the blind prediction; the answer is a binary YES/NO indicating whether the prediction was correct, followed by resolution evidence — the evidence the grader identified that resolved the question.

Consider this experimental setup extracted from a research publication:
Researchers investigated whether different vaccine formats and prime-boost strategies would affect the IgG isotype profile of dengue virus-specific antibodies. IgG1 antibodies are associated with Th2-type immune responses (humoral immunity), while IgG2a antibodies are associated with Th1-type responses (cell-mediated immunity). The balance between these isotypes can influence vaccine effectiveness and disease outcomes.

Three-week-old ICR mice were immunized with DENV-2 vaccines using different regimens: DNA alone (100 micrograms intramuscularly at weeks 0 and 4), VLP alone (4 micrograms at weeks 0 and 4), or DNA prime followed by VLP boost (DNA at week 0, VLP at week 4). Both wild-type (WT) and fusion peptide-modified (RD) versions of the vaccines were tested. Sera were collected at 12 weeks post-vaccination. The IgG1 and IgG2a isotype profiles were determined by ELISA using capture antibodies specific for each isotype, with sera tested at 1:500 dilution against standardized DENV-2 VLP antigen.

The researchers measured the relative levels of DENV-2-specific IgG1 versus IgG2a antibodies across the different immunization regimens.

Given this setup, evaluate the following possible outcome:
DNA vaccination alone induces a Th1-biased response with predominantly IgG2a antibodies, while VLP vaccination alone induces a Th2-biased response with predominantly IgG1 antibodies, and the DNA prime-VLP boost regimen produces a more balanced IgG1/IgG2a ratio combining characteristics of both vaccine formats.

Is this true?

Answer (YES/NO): NO